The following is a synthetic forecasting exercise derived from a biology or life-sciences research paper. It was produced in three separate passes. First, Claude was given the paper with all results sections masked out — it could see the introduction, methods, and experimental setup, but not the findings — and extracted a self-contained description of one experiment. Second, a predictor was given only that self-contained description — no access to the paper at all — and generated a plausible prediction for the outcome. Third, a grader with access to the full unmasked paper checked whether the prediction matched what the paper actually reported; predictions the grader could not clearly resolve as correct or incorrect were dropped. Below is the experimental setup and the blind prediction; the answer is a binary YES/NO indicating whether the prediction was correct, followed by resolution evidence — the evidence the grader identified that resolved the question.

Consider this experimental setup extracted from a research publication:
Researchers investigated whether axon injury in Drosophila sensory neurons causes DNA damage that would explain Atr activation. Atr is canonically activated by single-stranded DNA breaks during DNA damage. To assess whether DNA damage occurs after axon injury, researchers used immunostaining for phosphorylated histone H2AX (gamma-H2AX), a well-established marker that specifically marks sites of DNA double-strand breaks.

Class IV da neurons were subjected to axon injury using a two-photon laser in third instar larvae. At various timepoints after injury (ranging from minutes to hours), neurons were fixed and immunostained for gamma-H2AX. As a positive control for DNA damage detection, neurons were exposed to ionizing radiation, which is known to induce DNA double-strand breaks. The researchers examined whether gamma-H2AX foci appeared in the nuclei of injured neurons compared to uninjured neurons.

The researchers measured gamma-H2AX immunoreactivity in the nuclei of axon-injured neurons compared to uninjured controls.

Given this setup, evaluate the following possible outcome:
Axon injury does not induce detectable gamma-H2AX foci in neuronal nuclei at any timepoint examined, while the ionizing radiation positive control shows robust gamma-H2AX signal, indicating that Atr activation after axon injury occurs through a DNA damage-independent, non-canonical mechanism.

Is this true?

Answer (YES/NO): NO